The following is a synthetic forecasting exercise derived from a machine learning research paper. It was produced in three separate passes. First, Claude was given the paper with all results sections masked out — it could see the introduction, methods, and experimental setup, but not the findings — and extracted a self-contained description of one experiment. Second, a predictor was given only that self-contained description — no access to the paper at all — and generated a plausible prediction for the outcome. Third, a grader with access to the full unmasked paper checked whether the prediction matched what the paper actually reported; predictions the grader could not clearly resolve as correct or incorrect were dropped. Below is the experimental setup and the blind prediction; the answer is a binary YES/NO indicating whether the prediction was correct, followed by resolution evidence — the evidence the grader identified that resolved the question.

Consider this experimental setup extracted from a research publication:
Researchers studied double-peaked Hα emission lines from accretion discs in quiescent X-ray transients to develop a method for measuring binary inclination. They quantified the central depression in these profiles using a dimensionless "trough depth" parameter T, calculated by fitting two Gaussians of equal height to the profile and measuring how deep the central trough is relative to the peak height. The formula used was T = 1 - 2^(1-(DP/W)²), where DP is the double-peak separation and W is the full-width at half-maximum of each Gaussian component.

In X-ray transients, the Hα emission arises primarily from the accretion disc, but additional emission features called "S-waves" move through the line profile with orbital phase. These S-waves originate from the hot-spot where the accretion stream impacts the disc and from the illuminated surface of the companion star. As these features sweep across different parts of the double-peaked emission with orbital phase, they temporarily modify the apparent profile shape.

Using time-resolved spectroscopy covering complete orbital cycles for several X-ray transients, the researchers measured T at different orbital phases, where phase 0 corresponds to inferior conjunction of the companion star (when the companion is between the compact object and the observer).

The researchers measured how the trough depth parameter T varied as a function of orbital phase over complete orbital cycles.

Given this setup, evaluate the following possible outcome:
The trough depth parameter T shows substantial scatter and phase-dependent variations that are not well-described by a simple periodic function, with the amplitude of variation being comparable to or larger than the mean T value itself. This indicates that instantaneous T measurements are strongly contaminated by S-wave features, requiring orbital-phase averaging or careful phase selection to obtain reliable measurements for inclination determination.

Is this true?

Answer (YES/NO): NO